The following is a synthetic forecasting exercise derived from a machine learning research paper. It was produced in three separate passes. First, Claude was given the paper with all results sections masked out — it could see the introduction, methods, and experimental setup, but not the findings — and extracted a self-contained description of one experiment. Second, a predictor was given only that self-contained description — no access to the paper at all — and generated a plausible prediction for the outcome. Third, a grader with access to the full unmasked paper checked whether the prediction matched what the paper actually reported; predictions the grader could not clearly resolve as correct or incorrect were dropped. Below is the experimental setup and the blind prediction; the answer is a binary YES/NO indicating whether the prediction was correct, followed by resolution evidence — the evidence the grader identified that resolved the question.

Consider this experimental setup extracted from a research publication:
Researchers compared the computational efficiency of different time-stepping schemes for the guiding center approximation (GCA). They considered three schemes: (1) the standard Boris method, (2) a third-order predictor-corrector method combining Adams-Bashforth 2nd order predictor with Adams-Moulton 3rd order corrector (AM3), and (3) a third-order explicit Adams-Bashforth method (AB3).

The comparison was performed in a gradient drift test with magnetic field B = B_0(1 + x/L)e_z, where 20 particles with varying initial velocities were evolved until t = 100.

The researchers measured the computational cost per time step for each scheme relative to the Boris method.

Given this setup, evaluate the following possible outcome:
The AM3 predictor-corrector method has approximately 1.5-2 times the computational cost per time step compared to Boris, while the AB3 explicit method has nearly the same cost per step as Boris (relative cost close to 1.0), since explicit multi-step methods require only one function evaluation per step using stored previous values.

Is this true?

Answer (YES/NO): NO